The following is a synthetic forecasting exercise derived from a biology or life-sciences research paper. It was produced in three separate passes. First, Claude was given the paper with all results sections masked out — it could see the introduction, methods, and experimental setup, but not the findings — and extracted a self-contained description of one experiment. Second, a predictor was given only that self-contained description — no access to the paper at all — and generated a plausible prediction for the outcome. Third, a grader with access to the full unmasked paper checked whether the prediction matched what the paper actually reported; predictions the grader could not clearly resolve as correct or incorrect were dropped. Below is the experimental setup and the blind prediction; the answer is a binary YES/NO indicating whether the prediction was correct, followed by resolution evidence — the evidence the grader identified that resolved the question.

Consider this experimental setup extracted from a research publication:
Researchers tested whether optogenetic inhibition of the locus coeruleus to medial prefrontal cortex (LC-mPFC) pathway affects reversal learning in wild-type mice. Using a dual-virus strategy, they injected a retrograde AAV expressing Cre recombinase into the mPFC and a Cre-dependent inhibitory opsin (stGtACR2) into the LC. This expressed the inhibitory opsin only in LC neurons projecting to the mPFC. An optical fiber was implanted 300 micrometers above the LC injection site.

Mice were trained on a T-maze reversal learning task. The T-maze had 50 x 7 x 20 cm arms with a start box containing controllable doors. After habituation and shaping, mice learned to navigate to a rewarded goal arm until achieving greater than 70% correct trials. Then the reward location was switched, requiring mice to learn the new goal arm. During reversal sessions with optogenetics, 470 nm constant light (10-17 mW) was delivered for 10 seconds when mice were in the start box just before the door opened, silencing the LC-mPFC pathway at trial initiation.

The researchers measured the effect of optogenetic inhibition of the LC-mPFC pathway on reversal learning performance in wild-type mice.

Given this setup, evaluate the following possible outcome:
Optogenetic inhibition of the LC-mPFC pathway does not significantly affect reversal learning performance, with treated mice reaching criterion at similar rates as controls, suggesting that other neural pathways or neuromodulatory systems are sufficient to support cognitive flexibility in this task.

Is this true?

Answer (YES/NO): NO